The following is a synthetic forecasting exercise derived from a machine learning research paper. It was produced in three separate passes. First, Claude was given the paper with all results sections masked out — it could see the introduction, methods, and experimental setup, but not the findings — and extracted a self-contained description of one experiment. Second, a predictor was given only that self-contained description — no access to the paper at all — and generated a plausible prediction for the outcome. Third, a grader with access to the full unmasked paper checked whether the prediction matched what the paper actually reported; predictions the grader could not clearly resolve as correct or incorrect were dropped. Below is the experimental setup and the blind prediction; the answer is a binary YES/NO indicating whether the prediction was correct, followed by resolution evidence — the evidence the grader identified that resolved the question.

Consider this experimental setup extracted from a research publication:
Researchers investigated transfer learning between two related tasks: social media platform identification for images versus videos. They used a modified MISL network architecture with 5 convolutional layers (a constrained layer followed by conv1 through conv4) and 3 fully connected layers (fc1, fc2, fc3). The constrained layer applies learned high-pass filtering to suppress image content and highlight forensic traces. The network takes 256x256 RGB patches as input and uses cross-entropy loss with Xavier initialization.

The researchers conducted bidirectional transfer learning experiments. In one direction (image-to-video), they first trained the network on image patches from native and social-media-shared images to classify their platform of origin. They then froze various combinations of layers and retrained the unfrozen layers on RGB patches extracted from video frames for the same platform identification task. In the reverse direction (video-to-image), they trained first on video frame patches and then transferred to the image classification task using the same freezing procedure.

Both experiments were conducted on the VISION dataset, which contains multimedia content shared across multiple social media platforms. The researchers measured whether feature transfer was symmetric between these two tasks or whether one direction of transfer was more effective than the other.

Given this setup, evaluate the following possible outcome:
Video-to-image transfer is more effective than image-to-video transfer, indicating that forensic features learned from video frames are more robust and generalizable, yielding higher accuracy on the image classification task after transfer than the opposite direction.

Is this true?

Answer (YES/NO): NO